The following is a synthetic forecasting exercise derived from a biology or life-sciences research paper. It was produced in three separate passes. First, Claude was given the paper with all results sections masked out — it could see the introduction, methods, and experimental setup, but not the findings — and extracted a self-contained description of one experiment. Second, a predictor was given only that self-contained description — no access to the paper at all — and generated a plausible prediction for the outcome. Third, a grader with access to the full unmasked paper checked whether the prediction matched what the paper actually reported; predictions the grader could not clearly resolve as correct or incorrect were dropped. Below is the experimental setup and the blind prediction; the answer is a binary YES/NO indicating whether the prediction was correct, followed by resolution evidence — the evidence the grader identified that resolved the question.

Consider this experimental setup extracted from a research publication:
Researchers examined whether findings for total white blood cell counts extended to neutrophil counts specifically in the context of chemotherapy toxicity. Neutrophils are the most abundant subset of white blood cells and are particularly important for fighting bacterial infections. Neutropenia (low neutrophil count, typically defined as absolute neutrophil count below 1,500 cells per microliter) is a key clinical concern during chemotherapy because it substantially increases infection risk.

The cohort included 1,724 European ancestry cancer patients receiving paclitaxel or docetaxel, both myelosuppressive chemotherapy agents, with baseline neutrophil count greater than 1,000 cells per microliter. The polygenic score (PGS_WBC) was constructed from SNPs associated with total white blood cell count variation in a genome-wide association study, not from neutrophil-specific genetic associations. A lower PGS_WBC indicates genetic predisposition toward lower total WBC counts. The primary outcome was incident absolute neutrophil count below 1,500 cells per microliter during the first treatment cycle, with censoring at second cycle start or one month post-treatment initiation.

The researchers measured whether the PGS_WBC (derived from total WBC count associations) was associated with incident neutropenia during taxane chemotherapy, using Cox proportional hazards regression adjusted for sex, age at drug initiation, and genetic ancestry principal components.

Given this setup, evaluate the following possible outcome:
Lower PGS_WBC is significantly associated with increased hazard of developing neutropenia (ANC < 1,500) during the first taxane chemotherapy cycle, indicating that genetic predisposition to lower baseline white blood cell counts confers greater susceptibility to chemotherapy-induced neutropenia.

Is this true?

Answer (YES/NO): YES